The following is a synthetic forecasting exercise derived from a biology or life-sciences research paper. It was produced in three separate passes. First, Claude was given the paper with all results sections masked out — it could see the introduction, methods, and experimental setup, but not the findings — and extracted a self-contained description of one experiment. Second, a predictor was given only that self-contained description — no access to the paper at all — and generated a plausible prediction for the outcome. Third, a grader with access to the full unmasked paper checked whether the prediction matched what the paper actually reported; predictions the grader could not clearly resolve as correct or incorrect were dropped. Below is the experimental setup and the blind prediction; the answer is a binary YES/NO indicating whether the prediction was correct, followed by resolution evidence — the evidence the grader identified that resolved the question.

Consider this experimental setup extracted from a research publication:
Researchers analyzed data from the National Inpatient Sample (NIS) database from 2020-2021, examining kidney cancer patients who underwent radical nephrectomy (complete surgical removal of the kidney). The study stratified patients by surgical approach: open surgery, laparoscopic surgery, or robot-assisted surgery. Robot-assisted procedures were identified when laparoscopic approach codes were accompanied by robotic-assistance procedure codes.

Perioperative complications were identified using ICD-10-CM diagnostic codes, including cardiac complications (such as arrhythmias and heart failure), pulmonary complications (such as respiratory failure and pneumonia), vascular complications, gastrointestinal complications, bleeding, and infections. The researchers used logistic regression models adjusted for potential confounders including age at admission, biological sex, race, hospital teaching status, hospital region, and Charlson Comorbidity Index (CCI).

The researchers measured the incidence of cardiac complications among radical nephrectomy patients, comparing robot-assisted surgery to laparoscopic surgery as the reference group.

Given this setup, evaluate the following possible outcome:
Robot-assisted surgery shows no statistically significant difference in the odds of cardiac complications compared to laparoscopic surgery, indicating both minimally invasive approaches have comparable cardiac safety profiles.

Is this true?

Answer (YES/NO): YES